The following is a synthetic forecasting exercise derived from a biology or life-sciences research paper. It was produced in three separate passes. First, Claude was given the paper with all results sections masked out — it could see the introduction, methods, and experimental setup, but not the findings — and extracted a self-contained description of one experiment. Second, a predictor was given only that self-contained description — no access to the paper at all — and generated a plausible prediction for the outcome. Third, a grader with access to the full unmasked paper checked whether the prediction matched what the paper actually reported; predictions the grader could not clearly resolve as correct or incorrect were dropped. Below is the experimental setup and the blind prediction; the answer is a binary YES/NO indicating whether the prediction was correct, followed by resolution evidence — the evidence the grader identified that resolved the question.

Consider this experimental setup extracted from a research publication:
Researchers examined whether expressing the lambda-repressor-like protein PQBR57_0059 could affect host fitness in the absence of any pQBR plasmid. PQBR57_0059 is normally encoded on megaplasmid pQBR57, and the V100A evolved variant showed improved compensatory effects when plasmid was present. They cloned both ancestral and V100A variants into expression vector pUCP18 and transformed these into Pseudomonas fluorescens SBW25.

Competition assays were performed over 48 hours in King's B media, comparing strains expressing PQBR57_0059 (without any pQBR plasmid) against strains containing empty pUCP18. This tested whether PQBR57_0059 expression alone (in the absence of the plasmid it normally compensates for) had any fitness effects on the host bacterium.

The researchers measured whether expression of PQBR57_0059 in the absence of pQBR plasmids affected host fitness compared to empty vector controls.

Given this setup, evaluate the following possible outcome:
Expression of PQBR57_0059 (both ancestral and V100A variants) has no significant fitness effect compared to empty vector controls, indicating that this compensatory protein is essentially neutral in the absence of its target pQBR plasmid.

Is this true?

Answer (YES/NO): YES